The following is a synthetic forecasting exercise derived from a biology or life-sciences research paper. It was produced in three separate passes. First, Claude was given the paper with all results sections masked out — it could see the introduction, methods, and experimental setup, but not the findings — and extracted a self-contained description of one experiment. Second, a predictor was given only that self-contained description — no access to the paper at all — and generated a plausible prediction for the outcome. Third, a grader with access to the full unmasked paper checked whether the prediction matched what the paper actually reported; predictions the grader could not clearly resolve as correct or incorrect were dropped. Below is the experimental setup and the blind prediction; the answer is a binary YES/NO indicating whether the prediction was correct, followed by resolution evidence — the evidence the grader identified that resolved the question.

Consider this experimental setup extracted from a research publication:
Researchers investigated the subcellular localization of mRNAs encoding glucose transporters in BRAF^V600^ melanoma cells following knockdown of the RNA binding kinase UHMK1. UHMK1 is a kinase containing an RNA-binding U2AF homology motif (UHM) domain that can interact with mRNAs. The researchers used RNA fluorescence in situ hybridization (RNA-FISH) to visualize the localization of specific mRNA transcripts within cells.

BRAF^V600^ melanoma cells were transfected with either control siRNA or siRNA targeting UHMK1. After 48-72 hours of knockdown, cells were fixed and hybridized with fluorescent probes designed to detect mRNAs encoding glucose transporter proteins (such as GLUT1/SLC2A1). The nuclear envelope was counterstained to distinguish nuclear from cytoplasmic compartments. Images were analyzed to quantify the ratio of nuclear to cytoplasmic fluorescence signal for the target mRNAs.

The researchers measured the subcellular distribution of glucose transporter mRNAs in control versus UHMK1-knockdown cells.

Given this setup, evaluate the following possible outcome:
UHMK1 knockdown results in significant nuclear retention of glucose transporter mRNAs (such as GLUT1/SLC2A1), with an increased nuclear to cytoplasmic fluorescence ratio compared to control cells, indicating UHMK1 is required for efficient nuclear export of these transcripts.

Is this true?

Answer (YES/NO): NO